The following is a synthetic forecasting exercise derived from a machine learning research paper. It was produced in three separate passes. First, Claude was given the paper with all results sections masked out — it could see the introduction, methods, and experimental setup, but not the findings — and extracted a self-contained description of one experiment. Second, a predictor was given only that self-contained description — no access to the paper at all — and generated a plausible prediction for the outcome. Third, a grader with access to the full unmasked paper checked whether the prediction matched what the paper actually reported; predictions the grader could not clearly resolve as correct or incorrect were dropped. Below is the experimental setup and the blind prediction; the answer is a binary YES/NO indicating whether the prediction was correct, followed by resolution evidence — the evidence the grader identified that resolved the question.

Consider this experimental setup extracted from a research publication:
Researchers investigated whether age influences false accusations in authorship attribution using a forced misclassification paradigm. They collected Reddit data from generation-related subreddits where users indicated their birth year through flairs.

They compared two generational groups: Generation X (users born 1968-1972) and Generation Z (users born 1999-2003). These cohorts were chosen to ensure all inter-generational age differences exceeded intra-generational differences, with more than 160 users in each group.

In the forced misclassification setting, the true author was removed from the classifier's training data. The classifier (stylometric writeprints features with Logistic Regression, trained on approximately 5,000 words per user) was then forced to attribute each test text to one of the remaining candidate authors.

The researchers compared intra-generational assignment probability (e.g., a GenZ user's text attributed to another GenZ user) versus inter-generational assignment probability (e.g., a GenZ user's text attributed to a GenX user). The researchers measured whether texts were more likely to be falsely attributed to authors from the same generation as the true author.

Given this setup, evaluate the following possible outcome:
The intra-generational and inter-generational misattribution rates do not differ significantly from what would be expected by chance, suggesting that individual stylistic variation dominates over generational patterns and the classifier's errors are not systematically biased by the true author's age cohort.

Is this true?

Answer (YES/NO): NO